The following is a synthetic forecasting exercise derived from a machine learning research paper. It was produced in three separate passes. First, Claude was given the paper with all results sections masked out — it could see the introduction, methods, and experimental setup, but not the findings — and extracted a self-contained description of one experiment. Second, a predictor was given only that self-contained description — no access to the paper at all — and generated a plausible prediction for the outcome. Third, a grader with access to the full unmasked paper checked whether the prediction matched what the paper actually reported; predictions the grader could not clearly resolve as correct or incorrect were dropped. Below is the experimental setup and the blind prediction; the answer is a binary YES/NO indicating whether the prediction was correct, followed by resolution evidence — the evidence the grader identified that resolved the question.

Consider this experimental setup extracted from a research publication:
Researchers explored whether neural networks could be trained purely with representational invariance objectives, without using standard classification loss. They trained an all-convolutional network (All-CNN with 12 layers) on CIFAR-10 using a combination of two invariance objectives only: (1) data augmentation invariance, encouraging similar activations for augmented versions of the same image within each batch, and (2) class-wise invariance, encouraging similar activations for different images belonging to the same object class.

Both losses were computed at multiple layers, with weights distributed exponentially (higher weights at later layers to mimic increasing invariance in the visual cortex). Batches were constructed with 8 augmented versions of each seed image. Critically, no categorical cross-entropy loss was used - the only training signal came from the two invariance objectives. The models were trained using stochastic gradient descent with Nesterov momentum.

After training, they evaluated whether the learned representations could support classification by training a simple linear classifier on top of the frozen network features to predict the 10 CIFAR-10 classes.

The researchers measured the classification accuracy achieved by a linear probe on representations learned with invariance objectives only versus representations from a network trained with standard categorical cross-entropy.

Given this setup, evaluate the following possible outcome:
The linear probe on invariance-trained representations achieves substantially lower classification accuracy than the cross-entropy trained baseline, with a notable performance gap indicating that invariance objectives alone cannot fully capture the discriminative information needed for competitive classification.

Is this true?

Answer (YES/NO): YES